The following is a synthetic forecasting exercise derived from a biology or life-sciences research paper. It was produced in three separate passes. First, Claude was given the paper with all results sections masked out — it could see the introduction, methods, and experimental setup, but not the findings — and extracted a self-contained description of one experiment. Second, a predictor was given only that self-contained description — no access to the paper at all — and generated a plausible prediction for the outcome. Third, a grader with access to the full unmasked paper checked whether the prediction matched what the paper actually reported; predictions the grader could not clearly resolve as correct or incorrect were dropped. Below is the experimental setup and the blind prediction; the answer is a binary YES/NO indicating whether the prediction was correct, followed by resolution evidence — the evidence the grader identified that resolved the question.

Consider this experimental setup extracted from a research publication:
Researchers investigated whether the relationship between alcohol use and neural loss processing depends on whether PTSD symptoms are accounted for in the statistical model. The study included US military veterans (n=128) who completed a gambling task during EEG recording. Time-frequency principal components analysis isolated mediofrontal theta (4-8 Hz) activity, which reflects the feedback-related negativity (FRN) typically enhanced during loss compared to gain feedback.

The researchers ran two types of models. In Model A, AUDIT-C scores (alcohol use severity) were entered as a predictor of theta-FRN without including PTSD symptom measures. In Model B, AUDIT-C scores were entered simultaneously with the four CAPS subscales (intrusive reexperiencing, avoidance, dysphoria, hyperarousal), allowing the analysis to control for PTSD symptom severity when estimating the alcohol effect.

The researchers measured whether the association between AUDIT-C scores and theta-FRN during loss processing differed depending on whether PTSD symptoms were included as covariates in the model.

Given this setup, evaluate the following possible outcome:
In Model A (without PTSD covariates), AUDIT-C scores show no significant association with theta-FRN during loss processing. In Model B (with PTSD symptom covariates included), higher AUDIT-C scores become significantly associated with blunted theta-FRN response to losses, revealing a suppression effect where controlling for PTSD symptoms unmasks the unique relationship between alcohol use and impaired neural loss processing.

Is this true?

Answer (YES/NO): YES